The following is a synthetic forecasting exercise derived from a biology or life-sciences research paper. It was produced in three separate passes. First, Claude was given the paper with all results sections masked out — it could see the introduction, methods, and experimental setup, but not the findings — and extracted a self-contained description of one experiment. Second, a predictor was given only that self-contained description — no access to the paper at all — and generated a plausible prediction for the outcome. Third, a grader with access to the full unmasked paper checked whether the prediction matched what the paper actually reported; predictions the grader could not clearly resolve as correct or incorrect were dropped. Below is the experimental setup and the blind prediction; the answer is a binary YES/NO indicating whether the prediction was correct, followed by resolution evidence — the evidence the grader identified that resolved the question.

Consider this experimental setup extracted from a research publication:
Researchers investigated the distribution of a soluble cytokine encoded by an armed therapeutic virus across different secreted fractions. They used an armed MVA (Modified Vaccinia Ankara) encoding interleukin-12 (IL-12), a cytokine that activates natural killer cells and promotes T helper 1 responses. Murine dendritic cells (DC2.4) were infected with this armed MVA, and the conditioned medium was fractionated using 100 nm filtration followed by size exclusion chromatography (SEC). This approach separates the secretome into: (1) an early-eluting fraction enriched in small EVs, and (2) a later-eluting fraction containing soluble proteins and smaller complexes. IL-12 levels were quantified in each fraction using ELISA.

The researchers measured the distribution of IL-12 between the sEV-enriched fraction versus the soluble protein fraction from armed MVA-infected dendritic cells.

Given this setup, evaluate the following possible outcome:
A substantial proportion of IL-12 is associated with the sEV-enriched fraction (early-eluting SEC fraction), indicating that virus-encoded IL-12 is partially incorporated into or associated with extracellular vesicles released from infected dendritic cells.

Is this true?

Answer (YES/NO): NO